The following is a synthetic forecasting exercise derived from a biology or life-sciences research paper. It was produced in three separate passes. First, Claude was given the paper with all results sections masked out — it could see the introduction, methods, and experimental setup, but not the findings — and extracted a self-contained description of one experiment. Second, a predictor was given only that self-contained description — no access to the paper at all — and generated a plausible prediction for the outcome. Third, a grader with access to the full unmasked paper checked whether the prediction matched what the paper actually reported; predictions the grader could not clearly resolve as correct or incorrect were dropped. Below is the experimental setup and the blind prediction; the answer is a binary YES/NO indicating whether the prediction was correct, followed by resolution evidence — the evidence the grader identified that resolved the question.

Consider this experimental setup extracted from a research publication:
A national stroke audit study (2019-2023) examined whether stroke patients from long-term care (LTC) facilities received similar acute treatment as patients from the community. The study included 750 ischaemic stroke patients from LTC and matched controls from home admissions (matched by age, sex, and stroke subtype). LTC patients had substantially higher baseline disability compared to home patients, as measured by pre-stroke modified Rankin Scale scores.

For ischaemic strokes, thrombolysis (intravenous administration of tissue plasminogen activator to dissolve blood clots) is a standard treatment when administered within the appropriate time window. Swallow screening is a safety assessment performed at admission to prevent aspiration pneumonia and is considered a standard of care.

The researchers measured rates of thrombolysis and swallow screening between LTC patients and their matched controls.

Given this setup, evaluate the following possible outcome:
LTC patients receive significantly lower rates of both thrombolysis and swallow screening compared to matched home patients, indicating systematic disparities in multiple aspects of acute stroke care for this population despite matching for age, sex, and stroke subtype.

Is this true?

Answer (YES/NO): NO